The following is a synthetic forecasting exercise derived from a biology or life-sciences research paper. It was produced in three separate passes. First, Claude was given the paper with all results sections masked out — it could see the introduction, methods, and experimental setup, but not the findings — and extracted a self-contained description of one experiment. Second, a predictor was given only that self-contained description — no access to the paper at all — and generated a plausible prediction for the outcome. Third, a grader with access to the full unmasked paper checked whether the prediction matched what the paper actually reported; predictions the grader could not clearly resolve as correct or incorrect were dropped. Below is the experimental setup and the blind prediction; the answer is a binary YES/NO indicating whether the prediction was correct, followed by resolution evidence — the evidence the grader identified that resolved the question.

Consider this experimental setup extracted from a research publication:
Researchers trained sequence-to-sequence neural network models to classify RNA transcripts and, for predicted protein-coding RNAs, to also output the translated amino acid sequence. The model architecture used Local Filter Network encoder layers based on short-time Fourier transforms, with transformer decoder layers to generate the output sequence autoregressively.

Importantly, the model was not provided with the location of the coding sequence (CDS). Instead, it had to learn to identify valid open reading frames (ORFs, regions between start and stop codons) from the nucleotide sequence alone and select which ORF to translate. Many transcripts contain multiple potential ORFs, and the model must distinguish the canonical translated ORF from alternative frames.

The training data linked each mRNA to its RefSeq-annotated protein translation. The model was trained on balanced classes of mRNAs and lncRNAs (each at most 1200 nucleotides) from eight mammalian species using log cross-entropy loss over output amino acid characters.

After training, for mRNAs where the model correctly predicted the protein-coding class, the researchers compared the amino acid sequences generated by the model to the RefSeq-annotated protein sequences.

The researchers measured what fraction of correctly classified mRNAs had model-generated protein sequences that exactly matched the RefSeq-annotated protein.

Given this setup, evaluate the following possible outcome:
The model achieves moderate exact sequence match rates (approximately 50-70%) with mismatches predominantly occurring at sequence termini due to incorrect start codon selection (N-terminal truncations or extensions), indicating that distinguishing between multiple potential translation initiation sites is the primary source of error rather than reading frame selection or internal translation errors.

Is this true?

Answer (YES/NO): NO